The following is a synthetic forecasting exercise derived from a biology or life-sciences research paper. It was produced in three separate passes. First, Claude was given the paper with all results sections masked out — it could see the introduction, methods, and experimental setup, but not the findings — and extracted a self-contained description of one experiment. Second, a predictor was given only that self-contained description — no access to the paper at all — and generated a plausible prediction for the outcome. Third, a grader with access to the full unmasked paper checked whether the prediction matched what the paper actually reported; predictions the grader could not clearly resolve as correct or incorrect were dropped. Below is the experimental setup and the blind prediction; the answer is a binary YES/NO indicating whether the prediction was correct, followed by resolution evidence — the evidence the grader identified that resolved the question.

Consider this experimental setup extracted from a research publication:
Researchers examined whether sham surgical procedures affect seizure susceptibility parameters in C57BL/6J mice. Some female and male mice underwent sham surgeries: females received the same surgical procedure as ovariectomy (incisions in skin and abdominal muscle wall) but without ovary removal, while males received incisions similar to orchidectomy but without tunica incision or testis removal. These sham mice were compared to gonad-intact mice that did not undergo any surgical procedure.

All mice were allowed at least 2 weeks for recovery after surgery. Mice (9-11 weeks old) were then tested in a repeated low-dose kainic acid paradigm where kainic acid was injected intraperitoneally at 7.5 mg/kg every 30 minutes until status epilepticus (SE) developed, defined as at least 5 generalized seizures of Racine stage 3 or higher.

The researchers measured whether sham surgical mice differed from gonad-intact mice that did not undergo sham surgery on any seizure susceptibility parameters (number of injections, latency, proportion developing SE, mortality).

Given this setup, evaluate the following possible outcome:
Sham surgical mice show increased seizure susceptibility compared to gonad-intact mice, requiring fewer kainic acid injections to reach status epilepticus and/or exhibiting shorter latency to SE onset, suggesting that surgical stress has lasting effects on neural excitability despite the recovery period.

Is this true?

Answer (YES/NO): NO